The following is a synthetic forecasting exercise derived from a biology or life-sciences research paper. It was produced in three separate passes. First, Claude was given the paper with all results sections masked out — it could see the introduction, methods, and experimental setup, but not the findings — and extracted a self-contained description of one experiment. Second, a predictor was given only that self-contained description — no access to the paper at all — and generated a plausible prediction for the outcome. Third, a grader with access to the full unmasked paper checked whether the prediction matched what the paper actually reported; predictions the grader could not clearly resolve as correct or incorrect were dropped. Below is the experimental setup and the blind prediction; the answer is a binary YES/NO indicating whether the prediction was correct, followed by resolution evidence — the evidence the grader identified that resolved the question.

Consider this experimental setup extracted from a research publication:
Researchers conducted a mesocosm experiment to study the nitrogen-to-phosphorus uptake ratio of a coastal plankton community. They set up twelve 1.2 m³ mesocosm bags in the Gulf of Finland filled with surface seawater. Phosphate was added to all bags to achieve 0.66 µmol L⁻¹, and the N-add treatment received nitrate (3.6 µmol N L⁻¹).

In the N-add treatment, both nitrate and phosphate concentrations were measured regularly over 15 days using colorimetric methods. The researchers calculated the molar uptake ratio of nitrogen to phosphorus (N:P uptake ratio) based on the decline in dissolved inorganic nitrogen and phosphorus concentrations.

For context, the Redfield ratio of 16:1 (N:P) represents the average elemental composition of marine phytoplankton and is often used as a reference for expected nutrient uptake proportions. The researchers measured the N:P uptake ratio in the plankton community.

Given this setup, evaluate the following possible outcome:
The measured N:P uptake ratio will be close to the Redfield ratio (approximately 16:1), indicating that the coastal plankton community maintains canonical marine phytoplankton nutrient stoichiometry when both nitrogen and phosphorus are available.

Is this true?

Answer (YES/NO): NO